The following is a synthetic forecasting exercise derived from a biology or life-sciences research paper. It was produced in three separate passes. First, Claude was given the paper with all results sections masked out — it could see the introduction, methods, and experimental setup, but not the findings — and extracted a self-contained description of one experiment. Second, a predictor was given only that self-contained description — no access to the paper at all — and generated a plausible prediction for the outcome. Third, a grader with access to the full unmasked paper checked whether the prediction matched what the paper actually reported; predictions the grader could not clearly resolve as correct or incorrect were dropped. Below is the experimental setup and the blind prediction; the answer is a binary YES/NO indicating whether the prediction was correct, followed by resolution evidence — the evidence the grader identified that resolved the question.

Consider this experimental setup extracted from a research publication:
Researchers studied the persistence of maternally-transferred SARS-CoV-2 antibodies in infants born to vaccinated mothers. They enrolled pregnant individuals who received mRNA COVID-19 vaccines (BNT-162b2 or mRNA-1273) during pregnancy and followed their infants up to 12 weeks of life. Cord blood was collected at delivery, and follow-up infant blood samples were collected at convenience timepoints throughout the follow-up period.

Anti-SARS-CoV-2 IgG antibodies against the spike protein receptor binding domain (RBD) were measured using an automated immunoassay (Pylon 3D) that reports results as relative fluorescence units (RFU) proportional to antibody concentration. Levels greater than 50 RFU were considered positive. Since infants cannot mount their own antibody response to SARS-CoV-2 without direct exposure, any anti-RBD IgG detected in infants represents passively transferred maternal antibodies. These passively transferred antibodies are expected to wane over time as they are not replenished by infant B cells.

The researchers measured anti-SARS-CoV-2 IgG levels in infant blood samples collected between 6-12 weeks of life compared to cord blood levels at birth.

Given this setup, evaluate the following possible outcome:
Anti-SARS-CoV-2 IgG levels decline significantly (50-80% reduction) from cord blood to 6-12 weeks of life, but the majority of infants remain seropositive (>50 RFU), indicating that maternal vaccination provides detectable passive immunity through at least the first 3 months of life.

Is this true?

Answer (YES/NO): NO